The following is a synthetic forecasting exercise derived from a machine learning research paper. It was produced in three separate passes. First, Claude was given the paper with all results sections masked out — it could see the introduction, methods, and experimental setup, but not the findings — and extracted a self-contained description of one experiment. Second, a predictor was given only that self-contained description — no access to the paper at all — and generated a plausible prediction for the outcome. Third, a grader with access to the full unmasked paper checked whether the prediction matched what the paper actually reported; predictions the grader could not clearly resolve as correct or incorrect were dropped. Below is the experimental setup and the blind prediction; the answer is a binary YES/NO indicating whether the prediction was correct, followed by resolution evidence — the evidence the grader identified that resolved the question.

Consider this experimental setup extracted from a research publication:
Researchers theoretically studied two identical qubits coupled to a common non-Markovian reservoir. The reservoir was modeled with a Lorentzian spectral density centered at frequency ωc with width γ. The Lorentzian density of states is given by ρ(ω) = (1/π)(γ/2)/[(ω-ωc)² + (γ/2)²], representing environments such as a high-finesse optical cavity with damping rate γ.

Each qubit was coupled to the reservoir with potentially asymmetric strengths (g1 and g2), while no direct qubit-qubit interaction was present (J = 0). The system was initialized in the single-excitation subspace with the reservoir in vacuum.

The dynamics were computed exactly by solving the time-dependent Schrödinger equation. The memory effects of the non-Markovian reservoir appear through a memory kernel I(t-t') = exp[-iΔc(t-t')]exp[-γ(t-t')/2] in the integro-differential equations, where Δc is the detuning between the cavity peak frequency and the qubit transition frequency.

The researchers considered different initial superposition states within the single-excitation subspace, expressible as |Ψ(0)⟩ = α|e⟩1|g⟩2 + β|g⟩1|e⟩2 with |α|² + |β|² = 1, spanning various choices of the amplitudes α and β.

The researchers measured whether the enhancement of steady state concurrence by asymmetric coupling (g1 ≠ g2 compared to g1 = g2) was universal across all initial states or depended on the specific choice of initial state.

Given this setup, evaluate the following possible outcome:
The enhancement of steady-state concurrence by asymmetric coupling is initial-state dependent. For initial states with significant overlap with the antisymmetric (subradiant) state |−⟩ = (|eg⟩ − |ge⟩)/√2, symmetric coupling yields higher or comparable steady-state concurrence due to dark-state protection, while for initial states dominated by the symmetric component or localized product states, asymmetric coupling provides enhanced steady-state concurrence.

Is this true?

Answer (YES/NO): YES